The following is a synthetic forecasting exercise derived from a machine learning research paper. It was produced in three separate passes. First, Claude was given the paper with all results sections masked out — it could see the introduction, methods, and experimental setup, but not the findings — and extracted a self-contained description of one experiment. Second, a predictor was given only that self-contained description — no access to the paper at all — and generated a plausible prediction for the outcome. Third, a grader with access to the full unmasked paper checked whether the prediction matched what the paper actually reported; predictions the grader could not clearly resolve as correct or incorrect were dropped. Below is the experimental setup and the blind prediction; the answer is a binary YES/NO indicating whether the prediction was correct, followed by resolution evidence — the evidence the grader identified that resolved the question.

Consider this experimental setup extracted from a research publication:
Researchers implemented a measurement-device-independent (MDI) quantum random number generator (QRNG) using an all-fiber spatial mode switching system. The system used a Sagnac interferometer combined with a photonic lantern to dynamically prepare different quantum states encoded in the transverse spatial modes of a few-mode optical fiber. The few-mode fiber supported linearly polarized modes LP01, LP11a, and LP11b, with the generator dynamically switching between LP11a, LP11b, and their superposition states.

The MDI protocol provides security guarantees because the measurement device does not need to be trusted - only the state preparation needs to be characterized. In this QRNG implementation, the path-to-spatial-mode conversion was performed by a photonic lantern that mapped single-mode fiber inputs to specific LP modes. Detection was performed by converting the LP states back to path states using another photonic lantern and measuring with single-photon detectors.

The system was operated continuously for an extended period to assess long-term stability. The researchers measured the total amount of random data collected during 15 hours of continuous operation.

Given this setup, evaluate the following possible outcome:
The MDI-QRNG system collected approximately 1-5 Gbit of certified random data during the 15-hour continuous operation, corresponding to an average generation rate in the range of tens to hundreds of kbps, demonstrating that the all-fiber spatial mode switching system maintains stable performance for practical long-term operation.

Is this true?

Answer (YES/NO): NO